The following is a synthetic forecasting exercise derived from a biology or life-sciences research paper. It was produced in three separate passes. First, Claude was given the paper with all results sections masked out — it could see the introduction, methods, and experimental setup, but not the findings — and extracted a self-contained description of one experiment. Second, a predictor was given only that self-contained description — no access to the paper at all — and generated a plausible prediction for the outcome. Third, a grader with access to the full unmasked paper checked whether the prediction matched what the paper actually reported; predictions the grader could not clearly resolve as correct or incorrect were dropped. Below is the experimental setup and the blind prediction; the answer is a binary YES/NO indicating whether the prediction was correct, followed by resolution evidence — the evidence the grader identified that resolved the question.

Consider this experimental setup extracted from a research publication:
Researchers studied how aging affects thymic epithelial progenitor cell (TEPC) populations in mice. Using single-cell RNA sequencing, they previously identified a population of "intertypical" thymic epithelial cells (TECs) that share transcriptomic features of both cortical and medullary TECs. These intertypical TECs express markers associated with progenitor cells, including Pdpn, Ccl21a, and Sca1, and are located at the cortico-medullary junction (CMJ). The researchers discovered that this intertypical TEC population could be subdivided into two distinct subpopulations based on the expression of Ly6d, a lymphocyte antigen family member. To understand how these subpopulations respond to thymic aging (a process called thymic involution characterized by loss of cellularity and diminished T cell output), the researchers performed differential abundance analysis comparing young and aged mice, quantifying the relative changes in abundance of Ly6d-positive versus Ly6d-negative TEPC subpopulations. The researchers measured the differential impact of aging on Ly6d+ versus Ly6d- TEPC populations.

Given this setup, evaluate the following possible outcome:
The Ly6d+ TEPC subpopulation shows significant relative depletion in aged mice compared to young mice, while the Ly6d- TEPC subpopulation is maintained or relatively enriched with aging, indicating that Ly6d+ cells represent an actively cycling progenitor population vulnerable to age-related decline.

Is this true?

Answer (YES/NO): NO